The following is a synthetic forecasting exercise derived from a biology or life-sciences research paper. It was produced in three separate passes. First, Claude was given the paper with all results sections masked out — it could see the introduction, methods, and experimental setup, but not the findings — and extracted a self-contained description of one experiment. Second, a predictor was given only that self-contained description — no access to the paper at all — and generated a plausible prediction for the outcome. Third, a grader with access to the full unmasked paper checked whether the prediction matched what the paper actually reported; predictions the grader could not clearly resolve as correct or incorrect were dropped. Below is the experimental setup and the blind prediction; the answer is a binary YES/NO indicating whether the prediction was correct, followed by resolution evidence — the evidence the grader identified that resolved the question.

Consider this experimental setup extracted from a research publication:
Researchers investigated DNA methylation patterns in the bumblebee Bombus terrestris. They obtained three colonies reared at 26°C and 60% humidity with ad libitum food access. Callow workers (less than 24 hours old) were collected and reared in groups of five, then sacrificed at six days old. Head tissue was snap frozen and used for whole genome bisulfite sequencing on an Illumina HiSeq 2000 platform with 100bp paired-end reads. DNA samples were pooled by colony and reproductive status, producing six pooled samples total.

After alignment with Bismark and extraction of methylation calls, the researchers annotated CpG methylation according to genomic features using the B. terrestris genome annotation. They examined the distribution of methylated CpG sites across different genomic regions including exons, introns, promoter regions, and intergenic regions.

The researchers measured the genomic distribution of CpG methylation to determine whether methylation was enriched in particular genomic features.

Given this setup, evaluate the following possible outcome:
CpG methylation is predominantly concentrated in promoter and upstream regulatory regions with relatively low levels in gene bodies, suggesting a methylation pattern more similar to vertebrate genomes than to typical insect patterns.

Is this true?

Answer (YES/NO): NO